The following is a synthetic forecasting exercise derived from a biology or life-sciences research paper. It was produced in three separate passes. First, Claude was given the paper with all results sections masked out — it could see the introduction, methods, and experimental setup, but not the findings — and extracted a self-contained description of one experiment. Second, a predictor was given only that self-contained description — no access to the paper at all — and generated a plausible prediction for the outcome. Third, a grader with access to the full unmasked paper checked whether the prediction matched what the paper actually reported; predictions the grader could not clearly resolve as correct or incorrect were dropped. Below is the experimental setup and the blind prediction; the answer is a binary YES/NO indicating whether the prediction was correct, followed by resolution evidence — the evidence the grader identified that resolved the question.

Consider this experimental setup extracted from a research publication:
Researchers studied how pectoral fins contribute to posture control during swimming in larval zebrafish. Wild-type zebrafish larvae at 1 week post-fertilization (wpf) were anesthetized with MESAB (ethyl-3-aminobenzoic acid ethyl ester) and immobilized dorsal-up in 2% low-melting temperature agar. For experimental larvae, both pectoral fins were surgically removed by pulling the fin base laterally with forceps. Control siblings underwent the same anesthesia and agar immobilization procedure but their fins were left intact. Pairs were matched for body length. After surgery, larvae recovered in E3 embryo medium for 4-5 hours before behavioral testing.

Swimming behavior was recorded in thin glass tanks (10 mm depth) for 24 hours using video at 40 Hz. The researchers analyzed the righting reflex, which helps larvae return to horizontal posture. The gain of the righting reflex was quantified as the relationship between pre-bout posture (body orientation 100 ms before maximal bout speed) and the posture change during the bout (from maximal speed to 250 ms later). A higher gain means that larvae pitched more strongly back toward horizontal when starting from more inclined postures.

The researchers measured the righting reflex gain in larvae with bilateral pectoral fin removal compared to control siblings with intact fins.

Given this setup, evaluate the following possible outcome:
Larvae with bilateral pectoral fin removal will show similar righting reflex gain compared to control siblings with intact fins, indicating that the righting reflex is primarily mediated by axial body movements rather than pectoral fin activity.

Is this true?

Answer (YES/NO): YES